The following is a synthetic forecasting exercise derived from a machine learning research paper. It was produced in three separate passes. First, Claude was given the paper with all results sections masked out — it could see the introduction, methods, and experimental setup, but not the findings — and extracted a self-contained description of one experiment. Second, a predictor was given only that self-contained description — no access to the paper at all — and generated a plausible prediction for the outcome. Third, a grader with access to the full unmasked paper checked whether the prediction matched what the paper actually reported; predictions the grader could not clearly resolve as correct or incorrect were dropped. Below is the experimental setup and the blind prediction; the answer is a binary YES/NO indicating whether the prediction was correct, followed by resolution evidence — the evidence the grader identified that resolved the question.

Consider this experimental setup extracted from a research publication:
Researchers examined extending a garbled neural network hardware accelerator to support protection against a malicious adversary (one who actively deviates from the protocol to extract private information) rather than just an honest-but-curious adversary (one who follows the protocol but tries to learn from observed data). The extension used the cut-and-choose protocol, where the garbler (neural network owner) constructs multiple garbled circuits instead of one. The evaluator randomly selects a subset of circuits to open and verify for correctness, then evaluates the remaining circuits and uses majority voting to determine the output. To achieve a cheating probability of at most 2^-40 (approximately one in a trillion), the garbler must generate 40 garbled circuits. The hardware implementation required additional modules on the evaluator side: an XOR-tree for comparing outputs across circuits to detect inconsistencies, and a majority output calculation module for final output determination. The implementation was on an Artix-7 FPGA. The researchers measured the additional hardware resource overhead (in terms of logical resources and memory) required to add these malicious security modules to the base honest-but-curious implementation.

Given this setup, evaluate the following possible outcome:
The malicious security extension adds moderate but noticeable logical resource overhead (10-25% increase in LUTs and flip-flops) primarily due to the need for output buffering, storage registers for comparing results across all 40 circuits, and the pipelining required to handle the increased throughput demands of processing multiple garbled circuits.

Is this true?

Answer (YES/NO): NO